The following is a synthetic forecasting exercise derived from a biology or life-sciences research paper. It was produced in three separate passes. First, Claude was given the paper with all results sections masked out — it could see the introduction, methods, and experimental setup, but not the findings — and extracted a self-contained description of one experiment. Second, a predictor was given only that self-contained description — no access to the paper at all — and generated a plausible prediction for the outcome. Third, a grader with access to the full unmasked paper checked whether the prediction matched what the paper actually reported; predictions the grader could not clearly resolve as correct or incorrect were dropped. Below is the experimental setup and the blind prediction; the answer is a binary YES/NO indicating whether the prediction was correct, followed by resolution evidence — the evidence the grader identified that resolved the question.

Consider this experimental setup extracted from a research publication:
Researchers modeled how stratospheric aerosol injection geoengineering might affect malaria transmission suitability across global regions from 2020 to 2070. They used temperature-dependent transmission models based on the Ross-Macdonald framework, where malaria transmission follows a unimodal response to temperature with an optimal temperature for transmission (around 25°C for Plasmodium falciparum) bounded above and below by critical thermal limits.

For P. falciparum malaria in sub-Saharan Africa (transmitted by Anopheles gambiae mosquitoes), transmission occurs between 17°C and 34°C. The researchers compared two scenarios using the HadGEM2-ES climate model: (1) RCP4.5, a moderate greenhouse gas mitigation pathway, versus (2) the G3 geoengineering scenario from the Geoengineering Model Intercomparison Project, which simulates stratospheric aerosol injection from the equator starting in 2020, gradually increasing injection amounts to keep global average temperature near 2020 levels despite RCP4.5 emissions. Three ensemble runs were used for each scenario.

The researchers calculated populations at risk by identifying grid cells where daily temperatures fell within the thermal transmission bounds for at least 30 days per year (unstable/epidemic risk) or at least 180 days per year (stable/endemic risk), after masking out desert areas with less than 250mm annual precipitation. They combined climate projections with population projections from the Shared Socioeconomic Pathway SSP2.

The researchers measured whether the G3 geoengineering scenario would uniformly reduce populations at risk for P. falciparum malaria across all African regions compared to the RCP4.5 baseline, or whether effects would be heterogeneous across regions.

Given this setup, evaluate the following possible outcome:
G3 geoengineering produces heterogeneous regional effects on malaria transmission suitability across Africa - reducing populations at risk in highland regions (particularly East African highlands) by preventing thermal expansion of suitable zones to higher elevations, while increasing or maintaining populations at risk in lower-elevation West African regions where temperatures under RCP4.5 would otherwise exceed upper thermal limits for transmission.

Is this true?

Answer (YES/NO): YES